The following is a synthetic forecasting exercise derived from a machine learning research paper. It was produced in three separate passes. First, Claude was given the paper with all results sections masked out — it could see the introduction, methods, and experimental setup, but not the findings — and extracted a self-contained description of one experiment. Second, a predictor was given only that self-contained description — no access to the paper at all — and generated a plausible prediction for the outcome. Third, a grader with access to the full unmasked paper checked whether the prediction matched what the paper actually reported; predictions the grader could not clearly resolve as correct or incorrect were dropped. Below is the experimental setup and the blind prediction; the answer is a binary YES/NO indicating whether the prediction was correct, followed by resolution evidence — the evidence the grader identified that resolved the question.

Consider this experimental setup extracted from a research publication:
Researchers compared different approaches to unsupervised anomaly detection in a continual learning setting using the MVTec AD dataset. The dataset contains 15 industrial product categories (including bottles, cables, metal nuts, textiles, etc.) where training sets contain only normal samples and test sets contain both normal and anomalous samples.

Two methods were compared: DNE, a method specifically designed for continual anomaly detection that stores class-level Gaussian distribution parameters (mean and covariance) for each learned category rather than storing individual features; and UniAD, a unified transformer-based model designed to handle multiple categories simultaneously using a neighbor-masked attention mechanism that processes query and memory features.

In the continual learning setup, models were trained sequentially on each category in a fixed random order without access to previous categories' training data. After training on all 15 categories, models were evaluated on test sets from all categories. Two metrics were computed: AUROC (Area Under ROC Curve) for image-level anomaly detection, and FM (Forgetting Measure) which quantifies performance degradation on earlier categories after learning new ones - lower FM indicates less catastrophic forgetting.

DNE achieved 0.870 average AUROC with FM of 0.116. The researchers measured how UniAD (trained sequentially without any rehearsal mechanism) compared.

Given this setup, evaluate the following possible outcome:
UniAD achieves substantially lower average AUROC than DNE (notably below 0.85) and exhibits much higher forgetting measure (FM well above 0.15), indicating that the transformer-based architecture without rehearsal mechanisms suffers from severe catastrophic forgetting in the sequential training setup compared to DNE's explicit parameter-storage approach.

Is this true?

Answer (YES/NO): YES